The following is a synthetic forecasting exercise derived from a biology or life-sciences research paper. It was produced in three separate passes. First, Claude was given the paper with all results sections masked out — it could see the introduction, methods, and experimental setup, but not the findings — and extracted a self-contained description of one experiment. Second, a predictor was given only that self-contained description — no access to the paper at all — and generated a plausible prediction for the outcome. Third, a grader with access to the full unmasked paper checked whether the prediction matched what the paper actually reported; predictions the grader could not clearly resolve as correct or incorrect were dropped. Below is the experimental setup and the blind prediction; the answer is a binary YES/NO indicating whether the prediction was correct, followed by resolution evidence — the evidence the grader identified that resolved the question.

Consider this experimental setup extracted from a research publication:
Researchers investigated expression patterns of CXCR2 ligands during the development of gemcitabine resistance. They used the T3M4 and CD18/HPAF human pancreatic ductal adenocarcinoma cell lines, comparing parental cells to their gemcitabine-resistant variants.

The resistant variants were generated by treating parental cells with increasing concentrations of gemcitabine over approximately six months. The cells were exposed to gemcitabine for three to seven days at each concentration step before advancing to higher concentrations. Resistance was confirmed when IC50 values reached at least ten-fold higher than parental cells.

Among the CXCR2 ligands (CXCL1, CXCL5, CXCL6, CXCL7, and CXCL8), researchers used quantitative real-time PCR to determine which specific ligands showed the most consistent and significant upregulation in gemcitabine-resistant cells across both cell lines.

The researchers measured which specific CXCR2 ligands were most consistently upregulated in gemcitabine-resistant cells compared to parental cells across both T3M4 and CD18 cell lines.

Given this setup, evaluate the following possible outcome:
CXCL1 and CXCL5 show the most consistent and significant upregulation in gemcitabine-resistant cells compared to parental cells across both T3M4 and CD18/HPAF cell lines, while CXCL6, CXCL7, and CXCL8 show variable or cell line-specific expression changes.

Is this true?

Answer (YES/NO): NO